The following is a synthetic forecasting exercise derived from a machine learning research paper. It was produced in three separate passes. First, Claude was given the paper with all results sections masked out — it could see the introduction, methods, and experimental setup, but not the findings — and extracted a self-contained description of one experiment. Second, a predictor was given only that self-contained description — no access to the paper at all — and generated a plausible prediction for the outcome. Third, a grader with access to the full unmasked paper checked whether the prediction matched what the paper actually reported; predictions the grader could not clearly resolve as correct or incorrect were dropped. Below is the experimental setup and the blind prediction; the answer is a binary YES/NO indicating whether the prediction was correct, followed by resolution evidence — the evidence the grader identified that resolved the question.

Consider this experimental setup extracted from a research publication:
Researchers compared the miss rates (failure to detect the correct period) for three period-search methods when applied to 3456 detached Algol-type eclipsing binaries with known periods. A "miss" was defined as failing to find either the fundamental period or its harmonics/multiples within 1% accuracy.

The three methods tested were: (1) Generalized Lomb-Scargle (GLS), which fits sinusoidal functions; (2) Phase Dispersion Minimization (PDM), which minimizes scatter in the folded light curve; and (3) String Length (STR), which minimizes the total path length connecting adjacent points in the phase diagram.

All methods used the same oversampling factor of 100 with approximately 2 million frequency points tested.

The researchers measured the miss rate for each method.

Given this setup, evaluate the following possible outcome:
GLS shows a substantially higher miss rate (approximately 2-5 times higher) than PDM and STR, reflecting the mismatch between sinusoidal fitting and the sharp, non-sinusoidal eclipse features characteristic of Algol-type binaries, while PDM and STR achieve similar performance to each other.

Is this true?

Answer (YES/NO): NO